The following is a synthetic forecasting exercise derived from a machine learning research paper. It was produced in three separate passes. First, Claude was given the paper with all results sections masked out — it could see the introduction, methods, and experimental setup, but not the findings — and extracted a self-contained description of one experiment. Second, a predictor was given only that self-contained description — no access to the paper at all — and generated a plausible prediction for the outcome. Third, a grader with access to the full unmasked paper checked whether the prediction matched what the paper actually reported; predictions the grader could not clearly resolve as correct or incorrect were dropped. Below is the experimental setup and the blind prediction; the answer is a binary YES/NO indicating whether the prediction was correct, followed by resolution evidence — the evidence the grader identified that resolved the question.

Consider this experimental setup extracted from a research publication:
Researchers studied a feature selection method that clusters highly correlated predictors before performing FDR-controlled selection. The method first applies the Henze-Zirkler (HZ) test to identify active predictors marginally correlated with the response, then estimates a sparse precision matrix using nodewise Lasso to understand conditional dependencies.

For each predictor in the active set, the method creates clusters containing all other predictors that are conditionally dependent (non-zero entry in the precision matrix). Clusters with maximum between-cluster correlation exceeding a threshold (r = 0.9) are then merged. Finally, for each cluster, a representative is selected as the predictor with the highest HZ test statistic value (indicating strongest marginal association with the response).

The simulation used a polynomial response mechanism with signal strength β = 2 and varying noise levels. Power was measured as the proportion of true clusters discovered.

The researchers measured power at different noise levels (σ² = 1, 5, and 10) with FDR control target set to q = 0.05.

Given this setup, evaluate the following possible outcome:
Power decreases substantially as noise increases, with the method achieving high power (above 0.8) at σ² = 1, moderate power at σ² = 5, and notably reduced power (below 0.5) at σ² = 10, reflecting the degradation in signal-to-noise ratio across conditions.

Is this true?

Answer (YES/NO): NO